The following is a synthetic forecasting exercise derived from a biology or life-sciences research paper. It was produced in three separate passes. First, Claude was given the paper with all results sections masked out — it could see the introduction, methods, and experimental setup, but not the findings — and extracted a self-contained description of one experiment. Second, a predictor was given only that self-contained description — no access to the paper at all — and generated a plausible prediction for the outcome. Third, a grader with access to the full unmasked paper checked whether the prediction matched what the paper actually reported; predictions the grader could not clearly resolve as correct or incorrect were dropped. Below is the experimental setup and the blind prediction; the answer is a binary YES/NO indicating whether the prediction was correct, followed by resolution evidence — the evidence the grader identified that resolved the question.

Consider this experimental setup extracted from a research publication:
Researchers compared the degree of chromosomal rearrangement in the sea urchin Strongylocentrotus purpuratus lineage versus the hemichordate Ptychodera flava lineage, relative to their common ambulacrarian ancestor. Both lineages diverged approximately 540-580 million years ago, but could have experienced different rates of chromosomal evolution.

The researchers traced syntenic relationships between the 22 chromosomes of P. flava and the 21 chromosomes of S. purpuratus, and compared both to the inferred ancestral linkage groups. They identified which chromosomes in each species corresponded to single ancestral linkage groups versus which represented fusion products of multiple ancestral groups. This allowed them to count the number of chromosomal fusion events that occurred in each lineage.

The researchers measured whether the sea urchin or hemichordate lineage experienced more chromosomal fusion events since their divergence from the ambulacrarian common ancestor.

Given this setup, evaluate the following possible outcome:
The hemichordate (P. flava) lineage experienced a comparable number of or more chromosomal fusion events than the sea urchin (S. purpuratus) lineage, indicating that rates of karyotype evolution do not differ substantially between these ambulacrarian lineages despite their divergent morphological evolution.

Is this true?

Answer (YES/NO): NO